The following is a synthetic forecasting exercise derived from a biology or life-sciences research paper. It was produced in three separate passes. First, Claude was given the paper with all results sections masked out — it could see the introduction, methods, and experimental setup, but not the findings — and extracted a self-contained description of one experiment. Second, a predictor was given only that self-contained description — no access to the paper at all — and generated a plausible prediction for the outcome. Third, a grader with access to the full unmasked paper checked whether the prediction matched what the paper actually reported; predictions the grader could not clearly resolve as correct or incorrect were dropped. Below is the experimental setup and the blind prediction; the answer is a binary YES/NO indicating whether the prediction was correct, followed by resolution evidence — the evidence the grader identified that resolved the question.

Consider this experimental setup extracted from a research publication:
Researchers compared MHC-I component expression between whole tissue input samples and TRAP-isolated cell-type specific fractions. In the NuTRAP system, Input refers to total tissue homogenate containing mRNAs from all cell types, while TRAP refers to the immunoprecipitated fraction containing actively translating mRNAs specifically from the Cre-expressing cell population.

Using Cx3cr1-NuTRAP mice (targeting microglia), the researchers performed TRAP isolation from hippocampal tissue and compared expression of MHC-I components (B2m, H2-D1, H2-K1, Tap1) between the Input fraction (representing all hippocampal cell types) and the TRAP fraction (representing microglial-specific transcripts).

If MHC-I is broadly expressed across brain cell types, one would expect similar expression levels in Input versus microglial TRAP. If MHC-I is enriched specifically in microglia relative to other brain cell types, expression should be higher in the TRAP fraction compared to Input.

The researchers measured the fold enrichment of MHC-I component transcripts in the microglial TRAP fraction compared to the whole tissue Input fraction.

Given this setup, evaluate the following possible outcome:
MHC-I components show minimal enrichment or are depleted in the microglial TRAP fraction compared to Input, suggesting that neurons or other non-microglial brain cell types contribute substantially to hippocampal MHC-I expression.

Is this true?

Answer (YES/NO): NO